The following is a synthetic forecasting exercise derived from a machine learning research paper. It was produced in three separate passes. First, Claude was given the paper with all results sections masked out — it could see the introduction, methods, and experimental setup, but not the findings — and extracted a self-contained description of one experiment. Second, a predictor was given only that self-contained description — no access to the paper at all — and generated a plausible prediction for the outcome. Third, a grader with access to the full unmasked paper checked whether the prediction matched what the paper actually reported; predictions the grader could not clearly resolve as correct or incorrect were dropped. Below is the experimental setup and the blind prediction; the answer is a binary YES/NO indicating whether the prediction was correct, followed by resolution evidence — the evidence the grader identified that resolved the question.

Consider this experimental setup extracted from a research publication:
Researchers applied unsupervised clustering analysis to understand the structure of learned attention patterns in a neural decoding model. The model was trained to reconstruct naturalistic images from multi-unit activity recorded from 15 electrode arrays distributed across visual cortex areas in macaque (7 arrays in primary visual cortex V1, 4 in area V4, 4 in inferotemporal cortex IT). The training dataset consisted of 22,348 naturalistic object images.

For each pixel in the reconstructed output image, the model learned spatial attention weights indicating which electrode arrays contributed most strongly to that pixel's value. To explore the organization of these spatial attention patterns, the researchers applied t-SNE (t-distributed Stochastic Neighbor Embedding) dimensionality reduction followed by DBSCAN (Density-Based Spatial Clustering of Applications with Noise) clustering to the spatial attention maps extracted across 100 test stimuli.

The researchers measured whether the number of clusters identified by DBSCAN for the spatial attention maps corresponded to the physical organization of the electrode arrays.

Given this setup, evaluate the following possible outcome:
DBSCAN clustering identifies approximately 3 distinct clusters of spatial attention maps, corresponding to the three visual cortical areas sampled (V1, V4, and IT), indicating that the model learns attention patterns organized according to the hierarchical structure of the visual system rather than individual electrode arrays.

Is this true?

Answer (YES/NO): NO